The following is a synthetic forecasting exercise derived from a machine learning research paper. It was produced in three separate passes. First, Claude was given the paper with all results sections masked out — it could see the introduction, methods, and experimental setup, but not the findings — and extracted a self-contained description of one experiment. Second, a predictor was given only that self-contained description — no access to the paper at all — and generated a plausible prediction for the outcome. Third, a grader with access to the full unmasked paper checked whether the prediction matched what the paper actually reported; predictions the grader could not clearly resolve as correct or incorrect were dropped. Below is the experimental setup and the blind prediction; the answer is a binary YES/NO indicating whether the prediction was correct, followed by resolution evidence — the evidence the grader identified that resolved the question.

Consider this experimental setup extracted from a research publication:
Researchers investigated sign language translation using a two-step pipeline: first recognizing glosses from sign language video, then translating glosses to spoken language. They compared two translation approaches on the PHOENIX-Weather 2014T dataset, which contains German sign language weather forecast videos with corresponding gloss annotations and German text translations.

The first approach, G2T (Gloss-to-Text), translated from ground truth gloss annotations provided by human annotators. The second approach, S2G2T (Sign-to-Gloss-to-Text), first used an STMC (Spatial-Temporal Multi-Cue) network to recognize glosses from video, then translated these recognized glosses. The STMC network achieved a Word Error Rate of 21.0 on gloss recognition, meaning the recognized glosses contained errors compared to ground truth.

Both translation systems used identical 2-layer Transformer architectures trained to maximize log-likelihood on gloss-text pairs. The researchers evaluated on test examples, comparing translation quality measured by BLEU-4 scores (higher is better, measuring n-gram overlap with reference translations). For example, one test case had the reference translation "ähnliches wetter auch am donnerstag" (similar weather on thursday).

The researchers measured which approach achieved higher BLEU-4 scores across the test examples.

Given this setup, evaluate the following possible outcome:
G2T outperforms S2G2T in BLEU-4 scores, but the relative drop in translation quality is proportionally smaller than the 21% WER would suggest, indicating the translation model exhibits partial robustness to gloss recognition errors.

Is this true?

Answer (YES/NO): NO